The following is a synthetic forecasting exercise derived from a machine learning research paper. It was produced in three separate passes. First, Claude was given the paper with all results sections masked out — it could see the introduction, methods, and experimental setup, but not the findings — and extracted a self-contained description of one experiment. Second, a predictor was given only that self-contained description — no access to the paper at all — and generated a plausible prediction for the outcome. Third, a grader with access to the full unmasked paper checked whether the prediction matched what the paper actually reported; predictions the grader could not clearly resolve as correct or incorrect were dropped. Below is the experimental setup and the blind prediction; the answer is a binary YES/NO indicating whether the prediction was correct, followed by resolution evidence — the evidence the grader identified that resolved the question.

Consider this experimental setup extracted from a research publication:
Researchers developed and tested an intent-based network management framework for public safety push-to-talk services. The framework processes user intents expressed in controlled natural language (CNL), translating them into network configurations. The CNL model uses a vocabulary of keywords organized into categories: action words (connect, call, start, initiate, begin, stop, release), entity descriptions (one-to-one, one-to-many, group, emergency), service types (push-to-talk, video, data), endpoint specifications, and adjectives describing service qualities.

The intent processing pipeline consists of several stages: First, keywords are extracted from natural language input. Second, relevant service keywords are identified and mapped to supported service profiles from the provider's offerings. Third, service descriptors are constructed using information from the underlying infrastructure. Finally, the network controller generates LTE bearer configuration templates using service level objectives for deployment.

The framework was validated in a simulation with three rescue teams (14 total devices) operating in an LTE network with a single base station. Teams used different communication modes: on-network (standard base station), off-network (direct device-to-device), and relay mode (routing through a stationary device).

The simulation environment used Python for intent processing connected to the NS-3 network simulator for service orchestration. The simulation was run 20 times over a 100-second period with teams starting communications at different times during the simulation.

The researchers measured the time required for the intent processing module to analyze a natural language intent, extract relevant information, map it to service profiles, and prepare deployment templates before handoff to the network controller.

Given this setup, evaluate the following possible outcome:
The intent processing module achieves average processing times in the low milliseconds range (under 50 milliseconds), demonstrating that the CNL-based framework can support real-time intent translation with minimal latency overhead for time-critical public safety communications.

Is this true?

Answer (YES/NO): YES